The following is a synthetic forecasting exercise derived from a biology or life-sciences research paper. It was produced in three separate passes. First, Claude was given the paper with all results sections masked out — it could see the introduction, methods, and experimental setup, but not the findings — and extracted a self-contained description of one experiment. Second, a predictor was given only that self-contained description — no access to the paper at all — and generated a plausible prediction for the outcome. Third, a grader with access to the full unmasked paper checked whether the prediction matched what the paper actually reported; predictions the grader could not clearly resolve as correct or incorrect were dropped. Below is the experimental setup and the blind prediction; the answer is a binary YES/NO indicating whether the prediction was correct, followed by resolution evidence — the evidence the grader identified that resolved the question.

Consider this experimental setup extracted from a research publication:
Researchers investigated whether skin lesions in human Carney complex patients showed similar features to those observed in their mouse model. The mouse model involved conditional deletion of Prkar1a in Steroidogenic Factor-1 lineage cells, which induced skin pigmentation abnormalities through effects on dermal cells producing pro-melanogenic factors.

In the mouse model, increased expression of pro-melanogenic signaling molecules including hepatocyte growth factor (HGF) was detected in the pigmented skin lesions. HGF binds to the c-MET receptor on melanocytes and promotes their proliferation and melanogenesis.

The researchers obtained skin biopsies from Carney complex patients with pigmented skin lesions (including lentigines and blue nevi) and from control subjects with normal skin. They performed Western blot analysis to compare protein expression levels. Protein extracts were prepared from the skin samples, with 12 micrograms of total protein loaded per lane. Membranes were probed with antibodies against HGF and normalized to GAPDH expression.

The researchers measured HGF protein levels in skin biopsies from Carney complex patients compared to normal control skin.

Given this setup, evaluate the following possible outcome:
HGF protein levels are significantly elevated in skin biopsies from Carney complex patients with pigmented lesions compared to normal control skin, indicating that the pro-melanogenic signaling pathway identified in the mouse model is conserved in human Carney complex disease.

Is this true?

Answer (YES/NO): YES